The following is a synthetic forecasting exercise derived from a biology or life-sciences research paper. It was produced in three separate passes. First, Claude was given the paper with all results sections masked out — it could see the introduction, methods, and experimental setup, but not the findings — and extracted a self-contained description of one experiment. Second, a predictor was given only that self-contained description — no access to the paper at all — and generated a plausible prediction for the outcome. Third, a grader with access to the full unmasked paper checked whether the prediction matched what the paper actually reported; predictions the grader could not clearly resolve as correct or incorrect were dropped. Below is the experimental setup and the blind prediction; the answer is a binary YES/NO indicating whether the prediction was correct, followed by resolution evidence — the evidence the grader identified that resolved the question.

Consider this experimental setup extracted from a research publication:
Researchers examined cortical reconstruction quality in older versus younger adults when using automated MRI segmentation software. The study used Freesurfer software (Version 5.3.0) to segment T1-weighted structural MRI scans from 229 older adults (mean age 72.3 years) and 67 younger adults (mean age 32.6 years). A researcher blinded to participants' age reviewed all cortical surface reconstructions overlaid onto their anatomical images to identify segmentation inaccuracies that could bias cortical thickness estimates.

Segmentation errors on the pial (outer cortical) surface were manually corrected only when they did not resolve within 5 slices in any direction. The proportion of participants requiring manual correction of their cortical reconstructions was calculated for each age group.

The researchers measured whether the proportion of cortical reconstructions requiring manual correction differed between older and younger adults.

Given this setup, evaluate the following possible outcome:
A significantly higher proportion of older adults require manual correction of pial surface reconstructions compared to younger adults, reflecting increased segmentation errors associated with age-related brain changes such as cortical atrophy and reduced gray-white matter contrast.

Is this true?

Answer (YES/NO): NO